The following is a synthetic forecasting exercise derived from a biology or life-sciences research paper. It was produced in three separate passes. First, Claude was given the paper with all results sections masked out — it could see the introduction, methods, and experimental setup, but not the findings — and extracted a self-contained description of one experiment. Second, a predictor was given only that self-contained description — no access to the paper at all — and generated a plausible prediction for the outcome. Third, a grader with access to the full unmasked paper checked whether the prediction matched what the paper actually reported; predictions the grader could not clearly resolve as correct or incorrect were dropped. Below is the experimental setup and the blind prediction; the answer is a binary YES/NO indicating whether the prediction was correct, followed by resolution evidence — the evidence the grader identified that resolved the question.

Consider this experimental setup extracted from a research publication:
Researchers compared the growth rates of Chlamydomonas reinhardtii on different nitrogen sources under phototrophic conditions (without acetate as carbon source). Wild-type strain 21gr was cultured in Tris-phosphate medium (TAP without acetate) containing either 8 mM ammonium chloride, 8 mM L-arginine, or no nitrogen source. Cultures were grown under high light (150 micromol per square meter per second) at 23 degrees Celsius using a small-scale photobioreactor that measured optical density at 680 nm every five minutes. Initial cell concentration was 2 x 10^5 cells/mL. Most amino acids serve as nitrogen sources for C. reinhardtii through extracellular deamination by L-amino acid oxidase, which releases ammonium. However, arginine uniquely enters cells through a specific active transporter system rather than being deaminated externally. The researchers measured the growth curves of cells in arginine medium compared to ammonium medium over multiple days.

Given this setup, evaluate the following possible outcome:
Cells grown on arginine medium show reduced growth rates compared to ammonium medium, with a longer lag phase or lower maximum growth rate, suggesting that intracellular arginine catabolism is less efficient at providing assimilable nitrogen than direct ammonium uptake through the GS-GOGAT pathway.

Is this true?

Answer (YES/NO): NO